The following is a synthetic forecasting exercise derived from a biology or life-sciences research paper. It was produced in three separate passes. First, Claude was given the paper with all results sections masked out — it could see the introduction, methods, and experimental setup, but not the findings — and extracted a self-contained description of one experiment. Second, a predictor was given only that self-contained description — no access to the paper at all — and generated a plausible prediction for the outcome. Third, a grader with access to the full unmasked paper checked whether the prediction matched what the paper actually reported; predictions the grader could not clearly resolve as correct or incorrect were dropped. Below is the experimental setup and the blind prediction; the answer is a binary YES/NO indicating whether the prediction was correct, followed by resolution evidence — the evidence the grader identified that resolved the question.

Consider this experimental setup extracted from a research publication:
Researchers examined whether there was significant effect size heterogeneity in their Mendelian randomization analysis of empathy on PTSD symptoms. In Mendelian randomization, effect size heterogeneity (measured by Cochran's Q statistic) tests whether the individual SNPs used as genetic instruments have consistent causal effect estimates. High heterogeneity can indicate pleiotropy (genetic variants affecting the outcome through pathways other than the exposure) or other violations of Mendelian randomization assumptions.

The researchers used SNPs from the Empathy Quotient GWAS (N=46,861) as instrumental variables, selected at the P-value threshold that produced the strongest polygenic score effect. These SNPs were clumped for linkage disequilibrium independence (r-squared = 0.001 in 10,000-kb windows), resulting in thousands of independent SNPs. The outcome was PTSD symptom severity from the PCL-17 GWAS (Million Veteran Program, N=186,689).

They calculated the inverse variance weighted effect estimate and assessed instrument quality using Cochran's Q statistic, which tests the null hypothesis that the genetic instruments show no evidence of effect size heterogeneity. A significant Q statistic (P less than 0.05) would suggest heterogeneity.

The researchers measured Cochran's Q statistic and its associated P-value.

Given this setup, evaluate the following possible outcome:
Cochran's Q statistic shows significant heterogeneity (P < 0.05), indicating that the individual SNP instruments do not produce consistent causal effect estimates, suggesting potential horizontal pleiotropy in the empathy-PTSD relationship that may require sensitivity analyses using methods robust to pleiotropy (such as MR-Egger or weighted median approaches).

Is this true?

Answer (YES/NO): NO